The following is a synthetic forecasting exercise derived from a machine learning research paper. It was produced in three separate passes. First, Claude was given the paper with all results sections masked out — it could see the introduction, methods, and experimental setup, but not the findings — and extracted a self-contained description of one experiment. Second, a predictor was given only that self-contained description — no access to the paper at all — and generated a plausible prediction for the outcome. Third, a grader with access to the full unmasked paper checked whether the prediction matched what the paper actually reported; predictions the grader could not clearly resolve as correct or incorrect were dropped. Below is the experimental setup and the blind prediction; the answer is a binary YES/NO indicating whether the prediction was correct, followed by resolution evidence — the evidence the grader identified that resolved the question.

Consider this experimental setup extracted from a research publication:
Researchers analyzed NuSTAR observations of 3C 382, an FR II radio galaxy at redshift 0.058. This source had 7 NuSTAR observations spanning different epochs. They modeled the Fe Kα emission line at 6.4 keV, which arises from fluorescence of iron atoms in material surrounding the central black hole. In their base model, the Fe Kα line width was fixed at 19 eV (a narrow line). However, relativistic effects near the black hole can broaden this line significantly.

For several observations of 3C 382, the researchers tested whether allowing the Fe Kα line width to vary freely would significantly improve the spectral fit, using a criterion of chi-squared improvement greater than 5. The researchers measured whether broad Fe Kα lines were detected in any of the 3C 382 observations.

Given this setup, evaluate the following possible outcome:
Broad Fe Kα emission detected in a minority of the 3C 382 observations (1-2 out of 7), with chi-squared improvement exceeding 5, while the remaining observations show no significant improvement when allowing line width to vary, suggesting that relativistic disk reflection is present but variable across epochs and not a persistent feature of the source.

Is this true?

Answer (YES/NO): NO